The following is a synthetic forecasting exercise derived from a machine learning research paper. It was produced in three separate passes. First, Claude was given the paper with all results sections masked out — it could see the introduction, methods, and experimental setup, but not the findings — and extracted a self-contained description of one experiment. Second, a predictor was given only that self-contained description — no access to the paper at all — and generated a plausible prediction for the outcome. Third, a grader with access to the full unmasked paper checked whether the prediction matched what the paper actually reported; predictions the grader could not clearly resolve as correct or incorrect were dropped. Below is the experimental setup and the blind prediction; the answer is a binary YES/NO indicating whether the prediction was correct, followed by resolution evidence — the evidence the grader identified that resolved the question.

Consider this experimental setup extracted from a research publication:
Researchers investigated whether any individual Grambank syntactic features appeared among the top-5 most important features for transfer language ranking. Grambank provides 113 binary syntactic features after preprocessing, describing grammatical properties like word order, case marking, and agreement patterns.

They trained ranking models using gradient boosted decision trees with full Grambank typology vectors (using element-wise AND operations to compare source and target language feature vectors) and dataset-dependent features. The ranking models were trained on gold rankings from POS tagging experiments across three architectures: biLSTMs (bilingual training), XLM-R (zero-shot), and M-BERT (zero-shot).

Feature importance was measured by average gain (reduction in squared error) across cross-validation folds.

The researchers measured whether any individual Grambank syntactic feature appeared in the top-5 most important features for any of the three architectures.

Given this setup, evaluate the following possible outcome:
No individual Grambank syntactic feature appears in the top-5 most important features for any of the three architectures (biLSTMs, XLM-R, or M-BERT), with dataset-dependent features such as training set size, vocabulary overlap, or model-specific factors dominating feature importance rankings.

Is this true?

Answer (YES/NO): NO